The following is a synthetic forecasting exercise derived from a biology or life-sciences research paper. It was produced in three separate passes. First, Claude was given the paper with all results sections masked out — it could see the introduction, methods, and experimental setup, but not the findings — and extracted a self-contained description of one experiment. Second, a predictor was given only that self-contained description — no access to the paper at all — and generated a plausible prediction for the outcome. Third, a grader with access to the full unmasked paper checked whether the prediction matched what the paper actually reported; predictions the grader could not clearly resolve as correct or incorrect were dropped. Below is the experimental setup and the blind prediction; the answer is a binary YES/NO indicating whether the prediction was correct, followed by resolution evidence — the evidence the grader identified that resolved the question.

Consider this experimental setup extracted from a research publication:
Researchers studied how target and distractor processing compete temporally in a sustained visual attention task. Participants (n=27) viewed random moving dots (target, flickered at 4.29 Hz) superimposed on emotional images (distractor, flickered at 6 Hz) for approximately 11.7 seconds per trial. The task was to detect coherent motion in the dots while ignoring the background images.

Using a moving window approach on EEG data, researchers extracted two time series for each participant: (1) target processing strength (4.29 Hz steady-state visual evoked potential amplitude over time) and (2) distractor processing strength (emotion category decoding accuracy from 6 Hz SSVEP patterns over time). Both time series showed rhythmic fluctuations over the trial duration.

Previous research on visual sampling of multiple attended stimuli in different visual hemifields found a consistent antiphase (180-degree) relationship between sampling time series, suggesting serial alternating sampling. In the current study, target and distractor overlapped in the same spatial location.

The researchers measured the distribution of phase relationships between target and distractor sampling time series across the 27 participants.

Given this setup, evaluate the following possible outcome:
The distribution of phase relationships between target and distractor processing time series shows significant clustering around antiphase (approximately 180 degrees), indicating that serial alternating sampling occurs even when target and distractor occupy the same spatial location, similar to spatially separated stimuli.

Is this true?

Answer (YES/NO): NO